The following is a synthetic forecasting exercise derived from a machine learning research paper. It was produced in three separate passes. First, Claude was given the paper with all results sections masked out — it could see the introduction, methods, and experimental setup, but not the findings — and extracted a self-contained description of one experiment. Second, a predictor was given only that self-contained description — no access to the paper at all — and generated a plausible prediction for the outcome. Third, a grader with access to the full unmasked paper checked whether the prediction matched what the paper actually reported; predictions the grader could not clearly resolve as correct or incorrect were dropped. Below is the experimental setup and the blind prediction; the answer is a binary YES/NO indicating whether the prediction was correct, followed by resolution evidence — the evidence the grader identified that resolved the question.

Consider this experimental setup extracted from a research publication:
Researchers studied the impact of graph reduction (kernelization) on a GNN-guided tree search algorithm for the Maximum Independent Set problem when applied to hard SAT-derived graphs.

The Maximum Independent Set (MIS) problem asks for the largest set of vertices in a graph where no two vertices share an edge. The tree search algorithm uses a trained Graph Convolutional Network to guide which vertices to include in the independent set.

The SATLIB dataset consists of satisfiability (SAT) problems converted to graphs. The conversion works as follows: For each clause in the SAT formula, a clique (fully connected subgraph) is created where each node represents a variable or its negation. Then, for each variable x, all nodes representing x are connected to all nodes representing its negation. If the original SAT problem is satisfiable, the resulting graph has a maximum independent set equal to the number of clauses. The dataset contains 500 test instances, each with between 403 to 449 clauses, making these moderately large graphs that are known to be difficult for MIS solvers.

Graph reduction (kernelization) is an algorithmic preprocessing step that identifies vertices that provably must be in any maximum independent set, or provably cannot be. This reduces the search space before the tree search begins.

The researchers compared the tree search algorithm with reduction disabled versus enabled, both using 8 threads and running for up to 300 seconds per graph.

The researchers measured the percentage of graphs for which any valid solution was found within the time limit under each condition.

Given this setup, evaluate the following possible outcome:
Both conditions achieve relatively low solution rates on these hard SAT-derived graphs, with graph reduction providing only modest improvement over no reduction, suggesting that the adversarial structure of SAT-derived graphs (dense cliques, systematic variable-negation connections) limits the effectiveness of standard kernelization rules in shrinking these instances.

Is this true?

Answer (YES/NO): NO